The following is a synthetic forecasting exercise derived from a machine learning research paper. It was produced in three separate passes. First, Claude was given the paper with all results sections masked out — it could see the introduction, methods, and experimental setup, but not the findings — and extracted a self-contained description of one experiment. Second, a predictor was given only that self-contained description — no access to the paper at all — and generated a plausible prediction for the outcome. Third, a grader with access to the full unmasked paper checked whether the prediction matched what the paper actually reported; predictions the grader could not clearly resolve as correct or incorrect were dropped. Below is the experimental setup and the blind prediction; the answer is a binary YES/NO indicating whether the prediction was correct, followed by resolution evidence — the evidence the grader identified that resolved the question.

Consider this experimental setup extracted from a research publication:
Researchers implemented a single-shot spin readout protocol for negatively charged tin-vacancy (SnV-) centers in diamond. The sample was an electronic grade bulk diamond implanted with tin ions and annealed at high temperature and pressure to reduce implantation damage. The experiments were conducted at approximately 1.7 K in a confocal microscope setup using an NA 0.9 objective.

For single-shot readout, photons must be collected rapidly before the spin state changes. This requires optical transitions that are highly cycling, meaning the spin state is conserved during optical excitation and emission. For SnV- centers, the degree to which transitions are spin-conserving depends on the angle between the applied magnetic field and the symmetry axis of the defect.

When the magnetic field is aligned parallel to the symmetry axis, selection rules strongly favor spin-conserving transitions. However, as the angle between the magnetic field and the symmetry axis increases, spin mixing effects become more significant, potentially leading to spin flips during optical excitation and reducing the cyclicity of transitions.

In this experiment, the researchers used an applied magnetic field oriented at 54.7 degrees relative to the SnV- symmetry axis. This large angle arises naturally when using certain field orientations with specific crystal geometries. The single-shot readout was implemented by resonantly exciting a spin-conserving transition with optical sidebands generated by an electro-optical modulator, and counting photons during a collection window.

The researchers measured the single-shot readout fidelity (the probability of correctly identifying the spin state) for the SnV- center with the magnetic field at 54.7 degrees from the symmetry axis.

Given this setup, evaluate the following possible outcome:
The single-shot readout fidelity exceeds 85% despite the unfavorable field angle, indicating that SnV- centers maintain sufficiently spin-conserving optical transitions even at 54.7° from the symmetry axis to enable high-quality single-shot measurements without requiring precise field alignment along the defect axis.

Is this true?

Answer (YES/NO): NO